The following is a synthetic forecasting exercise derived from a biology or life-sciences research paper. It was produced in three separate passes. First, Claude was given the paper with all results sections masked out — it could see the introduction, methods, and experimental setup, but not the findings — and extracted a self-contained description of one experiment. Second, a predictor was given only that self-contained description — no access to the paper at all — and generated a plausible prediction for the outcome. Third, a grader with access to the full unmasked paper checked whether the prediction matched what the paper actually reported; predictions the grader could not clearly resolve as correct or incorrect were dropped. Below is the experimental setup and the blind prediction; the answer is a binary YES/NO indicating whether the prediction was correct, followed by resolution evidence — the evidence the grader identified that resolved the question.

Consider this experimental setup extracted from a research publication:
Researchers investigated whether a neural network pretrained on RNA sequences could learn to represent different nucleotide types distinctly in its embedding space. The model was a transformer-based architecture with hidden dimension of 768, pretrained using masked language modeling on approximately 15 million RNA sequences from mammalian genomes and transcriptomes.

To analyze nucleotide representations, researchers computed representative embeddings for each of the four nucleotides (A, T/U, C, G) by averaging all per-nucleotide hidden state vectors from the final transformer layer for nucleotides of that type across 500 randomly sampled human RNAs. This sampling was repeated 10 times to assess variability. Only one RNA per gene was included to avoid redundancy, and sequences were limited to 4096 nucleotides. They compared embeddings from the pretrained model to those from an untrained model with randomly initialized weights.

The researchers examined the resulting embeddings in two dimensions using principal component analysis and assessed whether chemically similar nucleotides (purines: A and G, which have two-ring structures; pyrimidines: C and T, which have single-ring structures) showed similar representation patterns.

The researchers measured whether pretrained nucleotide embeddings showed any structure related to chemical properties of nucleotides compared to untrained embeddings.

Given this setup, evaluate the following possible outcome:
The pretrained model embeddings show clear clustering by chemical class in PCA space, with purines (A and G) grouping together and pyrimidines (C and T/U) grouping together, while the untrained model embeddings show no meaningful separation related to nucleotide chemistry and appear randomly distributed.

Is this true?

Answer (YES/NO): YES